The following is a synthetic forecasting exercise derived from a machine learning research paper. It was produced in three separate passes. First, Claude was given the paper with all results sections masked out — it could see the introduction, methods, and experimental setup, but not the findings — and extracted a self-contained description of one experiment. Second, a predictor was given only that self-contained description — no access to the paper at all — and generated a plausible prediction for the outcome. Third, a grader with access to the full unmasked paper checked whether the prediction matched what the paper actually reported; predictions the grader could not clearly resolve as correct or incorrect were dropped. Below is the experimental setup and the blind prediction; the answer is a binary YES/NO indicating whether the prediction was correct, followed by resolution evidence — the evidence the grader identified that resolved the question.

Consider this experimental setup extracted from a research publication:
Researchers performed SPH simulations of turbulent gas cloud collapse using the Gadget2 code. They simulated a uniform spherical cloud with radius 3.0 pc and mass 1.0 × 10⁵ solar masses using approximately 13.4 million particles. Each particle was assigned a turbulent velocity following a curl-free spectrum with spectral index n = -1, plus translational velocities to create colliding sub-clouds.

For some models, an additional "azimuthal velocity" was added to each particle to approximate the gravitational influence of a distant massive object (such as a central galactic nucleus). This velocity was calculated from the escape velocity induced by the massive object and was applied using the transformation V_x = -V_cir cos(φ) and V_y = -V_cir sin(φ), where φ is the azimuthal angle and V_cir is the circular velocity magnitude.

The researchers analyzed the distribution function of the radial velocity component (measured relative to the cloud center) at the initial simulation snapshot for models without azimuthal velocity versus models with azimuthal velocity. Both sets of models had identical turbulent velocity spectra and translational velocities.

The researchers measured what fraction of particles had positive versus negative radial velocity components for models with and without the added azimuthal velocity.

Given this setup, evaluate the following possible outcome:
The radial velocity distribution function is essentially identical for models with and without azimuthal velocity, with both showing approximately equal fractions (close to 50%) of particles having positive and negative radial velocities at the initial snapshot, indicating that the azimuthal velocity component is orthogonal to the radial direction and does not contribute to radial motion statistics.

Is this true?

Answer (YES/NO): NO